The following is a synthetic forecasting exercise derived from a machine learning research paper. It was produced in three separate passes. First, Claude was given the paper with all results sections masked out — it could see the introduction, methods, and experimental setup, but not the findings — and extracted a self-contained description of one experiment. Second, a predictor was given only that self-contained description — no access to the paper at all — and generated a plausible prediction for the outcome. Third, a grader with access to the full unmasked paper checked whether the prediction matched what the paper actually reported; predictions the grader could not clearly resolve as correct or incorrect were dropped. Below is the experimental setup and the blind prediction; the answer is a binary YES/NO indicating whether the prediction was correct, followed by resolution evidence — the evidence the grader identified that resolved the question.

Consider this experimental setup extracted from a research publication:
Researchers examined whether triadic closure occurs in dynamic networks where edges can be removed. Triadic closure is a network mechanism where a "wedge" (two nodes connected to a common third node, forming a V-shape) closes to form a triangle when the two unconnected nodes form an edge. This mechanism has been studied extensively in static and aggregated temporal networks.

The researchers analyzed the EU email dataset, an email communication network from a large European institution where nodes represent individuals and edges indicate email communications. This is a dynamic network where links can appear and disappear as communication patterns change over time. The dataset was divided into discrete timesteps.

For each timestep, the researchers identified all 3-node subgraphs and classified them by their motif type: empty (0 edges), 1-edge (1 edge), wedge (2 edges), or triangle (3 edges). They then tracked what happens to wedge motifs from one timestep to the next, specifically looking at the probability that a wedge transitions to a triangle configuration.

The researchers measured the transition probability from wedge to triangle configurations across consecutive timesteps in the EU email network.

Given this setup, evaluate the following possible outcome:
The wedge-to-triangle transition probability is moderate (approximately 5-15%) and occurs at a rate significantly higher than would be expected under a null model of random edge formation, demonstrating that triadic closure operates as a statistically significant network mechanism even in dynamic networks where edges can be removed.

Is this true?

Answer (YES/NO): NO